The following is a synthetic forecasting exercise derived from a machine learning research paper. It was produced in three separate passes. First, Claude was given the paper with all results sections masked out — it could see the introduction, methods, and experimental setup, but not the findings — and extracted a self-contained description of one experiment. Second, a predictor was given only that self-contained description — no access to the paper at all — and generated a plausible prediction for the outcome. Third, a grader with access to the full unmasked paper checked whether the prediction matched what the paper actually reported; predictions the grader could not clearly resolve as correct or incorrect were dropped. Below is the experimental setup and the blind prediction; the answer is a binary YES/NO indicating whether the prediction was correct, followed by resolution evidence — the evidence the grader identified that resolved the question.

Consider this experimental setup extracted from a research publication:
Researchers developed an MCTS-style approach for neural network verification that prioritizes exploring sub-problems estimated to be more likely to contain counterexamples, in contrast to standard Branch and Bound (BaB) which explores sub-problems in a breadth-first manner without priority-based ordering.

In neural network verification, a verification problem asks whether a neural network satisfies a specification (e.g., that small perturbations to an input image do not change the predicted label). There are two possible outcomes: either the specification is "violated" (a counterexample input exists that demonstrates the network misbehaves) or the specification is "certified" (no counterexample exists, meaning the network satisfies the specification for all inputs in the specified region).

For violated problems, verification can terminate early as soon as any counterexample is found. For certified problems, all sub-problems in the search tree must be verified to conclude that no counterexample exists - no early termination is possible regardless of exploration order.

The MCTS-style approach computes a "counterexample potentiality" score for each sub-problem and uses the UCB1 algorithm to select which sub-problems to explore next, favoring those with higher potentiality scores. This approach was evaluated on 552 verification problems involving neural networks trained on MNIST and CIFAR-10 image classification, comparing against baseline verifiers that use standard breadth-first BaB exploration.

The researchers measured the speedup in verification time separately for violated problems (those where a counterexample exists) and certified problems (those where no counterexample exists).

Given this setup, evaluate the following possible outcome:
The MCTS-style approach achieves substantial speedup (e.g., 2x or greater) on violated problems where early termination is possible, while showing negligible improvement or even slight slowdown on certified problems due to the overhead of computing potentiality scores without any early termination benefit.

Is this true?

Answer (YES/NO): NO